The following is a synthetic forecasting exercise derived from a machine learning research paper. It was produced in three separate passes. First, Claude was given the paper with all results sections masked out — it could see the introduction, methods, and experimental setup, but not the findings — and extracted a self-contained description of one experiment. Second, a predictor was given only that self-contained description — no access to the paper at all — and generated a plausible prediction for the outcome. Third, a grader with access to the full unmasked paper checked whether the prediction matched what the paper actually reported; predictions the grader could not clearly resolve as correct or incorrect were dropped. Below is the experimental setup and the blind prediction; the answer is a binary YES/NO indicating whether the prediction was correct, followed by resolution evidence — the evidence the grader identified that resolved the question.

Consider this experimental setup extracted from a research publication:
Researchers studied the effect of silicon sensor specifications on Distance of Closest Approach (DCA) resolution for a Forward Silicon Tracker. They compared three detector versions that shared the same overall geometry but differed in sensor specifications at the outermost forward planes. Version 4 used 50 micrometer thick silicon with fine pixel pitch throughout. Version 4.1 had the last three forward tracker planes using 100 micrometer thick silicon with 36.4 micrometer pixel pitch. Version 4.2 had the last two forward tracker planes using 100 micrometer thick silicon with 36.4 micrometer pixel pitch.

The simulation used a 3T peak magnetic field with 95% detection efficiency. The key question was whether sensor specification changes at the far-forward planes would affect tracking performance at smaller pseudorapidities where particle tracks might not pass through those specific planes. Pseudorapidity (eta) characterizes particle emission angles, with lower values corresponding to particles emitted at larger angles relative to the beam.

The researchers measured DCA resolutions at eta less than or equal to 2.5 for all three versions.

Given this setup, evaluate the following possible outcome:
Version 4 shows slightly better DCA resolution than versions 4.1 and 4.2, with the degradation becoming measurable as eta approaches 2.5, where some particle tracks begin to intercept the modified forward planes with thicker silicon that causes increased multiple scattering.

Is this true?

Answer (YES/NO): NO